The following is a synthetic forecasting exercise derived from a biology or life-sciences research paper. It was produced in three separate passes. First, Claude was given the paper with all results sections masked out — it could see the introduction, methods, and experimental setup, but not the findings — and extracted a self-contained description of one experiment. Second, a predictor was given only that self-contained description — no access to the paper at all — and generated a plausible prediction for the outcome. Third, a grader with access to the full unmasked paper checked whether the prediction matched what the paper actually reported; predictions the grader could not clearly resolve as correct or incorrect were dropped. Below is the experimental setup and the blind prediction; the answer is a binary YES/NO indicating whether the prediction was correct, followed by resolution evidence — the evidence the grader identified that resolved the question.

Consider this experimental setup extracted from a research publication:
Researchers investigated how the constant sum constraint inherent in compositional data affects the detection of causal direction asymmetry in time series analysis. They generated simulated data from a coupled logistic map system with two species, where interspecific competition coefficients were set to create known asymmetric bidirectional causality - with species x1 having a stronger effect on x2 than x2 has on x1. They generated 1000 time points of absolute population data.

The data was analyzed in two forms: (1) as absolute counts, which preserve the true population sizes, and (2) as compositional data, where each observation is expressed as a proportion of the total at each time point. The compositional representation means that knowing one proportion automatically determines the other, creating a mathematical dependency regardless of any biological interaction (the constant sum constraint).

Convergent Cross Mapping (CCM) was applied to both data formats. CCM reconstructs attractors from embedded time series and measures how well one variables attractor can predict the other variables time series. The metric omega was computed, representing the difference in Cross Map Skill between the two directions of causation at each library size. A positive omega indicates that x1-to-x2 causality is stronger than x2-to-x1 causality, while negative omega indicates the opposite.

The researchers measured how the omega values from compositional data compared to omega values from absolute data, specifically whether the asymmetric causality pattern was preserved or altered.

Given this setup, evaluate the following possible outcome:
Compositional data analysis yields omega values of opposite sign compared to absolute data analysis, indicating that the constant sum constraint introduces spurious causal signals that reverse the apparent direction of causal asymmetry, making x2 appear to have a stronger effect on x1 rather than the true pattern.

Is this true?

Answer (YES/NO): NO